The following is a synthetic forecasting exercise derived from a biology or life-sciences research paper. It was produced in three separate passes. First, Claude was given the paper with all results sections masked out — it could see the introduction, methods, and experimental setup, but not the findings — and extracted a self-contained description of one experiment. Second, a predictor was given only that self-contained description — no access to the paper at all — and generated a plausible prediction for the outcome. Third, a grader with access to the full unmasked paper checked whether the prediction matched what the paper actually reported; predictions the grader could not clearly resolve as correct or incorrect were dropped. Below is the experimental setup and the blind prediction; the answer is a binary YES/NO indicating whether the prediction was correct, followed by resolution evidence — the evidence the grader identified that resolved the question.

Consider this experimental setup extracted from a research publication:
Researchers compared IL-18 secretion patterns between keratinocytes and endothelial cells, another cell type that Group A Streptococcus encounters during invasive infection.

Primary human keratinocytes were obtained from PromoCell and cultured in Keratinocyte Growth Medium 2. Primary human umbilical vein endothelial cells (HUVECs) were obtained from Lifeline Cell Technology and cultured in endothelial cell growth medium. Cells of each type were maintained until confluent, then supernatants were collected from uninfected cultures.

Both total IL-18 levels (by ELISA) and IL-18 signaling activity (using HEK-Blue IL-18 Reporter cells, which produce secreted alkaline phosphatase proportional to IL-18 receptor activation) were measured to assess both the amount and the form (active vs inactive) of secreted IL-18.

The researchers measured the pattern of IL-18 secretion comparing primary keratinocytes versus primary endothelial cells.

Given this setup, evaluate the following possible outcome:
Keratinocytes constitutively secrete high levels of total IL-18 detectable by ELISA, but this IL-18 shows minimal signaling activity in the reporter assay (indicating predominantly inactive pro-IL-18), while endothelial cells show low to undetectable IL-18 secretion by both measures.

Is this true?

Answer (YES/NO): YES